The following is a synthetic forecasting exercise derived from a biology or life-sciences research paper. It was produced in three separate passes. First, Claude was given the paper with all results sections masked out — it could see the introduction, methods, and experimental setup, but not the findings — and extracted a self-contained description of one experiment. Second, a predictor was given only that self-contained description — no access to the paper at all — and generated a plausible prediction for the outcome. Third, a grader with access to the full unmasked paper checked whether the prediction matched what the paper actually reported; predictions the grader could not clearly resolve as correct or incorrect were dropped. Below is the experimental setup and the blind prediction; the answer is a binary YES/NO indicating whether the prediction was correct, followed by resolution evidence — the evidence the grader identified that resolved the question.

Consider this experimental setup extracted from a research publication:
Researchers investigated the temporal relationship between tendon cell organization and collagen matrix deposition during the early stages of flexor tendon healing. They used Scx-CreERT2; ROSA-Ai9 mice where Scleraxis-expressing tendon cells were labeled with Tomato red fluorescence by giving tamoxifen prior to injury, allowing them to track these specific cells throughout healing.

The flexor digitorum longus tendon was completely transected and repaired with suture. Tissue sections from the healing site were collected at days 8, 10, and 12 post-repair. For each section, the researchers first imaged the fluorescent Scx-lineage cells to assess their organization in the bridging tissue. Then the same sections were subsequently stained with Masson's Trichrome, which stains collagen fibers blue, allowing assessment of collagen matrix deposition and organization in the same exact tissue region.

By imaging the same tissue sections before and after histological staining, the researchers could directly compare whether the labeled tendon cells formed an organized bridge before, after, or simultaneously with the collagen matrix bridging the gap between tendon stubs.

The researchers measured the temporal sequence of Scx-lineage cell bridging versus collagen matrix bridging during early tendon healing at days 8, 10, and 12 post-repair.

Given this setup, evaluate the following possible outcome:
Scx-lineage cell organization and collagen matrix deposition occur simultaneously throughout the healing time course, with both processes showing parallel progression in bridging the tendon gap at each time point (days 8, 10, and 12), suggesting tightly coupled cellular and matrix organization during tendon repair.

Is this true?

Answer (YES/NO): NO